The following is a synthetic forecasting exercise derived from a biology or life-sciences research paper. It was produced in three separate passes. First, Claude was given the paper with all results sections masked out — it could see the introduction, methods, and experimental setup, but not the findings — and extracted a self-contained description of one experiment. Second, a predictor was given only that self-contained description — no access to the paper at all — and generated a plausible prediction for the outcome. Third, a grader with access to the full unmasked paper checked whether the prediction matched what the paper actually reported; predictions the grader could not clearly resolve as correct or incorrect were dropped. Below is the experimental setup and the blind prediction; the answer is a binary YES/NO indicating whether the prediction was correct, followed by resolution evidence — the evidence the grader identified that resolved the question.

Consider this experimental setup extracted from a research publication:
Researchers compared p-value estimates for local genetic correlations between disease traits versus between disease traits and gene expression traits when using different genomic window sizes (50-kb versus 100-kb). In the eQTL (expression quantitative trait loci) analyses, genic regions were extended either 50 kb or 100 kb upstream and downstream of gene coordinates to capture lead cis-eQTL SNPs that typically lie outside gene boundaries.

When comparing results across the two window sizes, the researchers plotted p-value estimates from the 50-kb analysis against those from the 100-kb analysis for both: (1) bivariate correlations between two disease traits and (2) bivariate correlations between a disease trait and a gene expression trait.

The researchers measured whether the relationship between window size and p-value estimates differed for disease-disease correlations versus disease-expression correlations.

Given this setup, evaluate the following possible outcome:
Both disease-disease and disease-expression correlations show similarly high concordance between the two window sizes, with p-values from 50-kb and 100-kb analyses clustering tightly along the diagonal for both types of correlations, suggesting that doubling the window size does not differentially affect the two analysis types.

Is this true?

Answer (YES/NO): NO